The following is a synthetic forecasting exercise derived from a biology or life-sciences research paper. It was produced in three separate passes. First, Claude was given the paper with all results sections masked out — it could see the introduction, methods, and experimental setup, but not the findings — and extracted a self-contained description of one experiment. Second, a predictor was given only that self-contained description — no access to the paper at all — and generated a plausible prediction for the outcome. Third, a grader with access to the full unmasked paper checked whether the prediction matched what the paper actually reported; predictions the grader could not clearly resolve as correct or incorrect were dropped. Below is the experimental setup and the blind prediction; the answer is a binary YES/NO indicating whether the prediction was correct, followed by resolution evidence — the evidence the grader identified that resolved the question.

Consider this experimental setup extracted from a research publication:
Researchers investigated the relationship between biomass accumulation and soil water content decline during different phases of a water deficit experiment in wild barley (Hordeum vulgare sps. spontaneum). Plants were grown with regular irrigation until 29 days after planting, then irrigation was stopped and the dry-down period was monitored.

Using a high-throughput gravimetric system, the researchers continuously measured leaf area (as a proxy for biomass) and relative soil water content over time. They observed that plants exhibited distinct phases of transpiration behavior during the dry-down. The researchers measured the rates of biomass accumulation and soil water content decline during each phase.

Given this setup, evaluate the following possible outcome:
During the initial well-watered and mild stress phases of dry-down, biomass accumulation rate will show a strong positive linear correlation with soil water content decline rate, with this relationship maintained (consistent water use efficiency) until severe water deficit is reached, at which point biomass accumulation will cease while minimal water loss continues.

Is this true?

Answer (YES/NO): NO